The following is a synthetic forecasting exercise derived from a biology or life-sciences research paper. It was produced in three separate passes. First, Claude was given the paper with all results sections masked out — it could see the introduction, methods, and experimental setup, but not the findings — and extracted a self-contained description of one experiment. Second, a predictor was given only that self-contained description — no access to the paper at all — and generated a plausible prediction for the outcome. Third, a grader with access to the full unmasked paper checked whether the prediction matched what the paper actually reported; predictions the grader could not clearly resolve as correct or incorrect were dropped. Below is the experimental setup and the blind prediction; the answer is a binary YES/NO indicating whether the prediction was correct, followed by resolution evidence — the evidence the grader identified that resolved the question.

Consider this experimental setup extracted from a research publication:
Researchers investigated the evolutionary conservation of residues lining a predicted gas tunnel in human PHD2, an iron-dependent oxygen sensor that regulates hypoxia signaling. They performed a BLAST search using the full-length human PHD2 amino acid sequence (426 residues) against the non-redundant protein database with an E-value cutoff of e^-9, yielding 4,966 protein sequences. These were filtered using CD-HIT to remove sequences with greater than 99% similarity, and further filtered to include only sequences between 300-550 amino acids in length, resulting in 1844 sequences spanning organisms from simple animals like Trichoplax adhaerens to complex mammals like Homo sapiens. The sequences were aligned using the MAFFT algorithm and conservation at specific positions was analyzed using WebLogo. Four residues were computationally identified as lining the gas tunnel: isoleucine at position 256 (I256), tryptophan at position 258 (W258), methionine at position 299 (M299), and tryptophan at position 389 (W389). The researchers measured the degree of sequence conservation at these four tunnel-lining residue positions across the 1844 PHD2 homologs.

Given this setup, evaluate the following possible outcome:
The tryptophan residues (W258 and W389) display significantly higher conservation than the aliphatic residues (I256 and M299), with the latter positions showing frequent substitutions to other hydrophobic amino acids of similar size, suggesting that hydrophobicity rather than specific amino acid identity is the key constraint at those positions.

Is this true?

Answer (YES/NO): NO